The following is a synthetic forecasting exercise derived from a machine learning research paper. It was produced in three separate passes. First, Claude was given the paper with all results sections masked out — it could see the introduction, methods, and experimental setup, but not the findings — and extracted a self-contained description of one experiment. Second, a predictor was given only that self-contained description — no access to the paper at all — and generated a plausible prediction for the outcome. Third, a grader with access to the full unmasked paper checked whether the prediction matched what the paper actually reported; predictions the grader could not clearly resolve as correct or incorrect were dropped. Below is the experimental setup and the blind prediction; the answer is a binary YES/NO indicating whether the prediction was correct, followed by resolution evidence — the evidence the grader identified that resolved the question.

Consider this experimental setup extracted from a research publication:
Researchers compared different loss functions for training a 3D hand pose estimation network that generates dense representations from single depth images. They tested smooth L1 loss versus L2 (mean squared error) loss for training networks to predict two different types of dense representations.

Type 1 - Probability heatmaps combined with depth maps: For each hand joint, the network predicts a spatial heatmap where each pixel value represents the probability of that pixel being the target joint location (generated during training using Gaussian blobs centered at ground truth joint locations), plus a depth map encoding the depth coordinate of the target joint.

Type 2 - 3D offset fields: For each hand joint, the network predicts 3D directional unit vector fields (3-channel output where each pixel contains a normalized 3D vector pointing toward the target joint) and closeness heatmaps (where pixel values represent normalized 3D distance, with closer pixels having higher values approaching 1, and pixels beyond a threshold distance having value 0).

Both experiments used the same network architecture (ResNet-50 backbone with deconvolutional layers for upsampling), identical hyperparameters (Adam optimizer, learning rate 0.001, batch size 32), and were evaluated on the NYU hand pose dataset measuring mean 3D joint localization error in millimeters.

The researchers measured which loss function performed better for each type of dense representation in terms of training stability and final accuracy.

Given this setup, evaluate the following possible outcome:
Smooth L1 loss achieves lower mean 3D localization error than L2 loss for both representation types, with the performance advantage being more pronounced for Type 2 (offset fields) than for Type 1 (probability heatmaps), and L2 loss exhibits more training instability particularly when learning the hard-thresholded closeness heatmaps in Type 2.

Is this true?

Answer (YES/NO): NO